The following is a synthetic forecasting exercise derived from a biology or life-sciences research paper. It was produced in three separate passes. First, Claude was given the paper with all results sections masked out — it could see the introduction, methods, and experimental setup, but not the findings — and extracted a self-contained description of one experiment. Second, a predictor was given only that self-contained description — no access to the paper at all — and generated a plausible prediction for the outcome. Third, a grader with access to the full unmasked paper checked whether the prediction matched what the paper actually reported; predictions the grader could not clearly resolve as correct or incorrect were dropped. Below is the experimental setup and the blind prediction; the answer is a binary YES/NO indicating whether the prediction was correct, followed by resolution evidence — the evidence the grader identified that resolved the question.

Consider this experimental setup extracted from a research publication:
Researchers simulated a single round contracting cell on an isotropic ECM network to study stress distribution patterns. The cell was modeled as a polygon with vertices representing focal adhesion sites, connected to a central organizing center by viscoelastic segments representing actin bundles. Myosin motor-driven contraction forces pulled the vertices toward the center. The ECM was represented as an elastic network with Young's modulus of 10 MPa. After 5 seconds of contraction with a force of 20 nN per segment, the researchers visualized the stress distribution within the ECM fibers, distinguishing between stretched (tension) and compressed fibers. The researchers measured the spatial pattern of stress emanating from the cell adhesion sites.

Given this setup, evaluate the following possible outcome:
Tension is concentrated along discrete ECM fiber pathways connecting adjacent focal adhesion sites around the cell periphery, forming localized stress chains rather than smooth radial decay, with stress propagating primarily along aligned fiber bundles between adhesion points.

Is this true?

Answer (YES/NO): NO